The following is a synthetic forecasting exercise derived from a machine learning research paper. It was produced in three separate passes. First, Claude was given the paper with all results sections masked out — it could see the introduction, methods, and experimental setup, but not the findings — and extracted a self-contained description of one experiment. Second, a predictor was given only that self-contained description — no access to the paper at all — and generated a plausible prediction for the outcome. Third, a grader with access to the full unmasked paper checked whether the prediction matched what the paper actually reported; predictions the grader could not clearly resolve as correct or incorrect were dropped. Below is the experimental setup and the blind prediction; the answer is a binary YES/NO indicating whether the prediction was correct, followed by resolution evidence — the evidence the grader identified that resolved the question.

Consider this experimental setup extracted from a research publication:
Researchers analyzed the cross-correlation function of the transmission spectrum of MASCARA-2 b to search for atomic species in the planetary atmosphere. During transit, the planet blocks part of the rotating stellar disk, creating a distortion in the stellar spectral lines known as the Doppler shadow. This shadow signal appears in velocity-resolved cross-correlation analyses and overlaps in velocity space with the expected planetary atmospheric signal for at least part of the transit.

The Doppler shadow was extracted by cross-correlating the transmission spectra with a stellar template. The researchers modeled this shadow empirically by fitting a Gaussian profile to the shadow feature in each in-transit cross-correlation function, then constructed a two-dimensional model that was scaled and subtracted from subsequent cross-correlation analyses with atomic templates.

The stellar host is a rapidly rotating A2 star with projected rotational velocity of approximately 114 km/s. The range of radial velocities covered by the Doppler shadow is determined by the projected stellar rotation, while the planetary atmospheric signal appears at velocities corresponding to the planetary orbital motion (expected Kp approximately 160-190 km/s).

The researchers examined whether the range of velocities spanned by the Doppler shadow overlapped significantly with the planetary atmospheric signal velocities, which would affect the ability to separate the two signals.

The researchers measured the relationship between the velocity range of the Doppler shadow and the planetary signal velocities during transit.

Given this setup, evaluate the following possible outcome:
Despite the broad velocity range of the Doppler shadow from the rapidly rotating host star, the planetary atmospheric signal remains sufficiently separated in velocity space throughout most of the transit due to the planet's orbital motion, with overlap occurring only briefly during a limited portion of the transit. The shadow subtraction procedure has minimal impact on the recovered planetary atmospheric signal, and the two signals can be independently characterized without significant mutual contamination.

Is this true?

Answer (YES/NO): YES